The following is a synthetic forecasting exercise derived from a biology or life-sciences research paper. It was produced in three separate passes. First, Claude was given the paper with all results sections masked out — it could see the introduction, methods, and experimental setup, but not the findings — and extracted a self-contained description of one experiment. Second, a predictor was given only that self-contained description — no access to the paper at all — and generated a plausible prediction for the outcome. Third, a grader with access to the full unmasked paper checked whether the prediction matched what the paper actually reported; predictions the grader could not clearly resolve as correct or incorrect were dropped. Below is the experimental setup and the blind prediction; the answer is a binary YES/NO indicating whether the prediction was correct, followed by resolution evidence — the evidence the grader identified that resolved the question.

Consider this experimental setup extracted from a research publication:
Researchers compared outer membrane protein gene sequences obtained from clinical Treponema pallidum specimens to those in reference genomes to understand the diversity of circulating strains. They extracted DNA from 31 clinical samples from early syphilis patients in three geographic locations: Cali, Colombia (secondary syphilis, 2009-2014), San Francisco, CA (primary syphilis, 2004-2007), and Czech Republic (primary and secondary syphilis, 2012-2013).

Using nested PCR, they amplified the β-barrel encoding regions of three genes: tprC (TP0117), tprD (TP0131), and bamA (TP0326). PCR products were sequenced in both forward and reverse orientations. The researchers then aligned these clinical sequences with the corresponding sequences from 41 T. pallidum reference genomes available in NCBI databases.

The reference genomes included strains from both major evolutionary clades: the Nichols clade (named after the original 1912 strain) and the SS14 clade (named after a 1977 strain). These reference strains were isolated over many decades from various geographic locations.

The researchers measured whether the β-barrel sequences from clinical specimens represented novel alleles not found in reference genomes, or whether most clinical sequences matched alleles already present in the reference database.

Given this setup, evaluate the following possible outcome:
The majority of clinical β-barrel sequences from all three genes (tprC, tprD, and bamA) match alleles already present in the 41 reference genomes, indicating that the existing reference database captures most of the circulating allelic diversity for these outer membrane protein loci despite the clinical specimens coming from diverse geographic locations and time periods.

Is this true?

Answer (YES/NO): YES